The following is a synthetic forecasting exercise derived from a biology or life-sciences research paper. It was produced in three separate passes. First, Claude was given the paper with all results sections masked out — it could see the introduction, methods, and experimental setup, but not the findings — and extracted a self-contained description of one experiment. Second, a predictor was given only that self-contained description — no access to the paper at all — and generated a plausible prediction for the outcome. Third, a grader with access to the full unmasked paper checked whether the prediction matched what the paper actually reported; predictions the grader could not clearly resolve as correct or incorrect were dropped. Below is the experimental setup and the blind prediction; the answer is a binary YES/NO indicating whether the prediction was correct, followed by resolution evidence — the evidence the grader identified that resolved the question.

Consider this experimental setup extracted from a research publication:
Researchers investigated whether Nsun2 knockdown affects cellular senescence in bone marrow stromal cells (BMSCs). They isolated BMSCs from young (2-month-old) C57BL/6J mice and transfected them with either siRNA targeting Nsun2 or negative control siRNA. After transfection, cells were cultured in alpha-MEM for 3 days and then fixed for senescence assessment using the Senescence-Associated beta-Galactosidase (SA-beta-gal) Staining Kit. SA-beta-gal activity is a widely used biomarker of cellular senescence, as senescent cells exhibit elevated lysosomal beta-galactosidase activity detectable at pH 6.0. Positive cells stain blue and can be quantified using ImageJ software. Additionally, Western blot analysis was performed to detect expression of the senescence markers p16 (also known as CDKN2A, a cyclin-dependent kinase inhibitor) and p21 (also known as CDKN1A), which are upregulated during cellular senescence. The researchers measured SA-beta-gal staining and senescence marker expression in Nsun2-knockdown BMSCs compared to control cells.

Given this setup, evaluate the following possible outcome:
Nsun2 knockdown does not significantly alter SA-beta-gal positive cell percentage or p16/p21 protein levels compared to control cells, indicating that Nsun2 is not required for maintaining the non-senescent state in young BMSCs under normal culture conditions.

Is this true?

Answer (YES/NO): NO